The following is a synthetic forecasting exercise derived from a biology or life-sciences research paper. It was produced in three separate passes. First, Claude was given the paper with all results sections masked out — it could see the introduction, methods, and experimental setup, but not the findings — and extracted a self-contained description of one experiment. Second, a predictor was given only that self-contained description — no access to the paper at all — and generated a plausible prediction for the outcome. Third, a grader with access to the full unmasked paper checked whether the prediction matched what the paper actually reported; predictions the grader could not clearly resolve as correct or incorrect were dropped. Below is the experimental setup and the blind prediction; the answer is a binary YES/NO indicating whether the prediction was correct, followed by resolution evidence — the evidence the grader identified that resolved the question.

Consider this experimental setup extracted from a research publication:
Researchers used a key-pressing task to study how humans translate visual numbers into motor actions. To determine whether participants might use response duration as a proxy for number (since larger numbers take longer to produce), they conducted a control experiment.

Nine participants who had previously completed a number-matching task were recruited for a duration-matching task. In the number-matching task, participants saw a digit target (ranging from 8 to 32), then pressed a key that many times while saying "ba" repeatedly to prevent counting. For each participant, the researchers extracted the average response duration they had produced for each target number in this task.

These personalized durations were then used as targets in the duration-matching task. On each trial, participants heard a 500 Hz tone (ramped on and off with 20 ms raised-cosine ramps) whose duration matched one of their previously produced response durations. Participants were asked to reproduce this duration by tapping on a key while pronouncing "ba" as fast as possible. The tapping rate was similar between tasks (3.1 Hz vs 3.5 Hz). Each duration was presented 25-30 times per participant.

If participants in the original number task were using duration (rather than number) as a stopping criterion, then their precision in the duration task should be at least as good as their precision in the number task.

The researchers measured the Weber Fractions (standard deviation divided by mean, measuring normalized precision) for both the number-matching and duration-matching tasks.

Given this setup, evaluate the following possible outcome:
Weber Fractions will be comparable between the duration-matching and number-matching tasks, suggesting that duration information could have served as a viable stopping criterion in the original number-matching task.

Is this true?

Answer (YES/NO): NO